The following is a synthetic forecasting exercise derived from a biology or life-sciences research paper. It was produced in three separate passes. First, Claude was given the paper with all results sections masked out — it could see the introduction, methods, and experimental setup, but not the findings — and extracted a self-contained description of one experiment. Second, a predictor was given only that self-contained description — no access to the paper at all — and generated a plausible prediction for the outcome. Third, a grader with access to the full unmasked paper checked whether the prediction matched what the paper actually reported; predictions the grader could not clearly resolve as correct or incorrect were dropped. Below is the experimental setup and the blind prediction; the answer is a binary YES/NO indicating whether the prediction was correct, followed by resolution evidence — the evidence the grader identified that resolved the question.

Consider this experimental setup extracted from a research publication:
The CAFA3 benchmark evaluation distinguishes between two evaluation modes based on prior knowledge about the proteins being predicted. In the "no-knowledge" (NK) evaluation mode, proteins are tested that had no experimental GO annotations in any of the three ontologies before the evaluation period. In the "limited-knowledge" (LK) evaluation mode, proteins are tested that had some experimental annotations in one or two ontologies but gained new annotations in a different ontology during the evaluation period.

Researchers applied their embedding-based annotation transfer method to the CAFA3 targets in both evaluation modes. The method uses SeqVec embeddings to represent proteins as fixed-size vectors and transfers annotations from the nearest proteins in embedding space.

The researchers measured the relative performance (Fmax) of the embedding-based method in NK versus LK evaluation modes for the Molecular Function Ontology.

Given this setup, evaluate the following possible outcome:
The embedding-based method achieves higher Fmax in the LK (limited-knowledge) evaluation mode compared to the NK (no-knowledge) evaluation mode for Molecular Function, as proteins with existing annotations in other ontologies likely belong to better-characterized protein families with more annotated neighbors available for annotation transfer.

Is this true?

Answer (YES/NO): YES